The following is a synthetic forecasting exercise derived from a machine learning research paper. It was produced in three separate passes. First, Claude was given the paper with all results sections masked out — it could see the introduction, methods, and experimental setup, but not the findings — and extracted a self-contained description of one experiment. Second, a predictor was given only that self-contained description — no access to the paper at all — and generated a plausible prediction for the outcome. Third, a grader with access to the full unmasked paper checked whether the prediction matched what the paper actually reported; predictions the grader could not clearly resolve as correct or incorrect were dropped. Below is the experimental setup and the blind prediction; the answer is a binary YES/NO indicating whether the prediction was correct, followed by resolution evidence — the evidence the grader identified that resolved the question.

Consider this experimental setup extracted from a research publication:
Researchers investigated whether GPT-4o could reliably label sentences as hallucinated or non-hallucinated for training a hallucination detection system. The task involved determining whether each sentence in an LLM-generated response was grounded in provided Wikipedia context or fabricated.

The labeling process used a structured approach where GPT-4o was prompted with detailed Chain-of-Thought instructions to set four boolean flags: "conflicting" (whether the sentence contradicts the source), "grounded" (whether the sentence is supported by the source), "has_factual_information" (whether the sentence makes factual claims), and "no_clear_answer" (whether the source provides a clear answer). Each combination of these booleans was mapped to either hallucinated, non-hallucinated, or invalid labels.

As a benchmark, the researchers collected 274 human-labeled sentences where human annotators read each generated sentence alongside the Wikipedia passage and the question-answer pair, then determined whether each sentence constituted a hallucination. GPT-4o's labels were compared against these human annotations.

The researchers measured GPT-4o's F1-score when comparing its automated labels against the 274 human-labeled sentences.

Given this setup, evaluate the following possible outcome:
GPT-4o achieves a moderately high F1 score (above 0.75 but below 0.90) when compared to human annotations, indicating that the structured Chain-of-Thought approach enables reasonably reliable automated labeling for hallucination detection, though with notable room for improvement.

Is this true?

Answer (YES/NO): NO